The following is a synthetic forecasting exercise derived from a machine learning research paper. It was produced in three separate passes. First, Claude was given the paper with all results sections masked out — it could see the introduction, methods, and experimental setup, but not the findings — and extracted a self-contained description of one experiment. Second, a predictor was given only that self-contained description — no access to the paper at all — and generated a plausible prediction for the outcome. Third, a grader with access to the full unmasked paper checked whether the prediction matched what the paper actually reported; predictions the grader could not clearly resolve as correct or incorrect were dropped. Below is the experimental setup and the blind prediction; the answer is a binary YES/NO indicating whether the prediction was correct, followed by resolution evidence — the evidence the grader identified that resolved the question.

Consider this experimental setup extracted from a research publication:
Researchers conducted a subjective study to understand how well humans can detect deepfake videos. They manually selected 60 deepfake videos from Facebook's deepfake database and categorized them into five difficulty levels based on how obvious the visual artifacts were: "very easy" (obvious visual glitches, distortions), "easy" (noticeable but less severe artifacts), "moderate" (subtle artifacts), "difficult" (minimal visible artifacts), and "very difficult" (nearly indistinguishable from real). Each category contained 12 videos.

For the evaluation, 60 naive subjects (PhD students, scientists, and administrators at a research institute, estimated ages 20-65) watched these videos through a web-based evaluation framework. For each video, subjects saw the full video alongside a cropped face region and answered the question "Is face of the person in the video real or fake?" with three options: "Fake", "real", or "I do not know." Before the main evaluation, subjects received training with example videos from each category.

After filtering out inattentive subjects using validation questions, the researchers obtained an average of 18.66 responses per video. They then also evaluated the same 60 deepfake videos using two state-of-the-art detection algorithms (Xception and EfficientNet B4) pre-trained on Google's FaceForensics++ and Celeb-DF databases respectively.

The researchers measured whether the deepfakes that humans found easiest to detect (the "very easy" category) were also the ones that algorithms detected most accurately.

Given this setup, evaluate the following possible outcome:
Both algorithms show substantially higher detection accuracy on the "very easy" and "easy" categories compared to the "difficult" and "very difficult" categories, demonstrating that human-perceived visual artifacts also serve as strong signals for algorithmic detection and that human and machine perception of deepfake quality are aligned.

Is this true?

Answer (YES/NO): NO